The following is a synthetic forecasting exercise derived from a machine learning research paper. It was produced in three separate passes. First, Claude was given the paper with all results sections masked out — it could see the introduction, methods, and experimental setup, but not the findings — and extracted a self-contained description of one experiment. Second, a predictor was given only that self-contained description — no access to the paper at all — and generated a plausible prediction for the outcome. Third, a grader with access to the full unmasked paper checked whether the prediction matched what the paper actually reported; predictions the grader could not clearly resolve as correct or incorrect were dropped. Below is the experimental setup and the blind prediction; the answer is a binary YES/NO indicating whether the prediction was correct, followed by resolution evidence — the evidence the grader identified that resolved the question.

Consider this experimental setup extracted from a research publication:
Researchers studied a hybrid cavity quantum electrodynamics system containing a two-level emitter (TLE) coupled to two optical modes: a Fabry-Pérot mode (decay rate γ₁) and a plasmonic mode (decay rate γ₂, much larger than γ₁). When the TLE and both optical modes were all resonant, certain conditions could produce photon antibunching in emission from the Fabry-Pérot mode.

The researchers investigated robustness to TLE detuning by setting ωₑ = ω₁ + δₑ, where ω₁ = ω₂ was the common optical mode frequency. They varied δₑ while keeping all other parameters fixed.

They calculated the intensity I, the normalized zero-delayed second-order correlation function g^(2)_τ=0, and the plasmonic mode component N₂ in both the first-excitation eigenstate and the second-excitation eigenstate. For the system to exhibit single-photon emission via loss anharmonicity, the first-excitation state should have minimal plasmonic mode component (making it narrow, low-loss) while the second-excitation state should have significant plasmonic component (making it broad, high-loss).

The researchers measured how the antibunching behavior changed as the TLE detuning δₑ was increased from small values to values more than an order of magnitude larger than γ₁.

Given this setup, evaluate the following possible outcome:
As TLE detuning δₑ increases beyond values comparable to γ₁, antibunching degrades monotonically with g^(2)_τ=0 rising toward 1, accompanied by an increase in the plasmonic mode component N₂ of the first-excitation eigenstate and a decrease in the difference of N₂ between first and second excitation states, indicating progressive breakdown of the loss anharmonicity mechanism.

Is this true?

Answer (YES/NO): NO